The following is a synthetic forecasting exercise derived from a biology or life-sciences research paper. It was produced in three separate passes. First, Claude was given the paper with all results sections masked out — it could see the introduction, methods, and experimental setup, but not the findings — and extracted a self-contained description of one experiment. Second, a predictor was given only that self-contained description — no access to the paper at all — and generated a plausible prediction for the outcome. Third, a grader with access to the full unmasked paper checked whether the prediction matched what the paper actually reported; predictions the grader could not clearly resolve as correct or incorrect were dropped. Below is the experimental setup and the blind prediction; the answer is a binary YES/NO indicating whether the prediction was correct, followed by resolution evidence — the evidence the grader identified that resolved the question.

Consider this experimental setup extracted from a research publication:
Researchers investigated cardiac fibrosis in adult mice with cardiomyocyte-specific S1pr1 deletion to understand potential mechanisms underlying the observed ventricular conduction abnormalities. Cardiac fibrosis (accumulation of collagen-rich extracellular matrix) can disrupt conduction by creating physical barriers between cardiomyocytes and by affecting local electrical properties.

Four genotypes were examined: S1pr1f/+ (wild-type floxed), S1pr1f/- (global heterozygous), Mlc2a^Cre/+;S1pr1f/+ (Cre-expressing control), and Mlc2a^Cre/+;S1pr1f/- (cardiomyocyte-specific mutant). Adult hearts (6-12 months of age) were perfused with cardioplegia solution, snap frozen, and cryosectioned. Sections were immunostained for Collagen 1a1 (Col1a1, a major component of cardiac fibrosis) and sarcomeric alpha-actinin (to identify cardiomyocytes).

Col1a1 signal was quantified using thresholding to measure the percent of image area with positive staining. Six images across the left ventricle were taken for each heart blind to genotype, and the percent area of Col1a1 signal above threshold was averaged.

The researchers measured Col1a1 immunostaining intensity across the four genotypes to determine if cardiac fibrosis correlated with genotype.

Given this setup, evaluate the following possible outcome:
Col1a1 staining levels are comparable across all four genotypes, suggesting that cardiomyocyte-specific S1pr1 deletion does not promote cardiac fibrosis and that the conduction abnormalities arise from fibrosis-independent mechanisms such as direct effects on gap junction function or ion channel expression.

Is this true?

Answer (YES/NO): NO